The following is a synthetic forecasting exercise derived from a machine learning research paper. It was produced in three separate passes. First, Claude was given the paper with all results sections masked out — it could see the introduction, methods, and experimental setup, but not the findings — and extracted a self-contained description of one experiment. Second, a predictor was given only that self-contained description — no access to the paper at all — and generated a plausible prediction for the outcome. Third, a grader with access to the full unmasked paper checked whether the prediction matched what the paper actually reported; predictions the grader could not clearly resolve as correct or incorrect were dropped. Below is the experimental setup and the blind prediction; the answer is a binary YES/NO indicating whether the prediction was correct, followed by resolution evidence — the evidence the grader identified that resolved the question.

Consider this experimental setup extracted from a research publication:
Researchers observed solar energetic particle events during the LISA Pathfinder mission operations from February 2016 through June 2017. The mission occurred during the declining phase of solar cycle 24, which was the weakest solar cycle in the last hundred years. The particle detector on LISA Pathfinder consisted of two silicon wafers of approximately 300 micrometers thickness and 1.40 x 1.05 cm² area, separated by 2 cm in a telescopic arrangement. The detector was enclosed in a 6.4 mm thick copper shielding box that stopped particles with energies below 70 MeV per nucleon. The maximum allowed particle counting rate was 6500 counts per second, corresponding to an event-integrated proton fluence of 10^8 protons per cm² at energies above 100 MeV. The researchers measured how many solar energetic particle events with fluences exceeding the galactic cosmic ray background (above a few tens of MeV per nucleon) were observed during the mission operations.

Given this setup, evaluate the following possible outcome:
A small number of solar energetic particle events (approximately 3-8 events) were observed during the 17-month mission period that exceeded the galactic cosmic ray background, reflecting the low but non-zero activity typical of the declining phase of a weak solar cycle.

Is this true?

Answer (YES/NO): NO